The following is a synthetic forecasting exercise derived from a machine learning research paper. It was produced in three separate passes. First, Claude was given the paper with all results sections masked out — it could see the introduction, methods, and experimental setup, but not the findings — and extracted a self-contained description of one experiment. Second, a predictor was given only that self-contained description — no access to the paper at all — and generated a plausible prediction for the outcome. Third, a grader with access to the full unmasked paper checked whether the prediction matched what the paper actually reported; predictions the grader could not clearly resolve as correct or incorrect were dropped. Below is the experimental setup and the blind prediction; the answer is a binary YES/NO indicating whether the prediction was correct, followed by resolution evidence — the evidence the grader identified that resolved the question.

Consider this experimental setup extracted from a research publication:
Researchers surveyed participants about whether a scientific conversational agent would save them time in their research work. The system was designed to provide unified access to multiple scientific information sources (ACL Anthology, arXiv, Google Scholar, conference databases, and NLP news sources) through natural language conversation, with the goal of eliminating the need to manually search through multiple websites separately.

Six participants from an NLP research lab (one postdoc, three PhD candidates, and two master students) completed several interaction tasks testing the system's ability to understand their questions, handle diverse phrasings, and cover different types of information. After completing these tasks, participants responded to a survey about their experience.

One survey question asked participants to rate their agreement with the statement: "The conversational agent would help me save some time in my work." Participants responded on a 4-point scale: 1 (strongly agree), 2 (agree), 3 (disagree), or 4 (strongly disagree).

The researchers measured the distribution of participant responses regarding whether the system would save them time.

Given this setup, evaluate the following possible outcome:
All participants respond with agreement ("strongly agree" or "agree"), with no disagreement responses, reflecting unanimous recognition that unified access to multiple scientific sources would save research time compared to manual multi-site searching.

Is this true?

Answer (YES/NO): NO